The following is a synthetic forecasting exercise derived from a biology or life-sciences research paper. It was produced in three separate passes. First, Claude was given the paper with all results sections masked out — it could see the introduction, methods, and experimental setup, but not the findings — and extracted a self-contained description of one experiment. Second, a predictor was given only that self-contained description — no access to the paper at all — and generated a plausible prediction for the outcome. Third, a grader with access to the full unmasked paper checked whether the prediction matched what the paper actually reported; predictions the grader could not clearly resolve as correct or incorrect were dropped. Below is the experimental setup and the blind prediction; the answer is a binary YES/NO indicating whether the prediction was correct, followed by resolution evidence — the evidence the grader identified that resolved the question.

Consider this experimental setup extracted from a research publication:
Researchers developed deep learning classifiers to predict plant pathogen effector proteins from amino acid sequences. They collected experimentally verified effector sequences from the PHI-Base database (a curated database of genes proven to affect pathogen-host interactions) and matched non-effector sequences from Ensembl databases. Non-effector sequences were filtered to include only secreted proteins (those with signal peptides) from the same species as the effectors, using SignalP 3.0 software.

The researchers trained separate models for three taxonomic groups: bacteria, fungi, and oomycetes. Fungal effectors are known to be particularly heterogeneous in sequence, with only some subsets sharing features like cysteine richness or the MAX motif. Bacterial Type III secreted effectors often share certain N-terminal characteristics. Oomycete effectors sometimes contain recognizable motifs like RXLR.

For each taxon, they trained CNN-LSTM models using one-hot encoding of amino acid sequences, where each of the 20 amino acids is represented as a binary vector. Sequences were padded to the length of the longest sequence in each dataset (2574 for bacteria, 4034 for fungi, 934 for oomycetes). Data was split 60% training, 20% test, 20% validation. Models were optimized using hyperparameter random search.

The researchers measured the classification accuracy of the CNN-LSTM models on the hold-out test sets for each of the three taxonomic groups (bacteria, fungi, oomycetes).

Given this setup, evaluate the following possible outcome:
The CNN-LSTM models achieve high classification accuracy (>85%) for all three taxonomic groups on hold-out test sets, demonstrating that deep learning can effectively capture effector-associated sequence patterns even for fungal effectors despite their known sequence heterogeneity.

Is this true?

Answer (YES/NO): NO